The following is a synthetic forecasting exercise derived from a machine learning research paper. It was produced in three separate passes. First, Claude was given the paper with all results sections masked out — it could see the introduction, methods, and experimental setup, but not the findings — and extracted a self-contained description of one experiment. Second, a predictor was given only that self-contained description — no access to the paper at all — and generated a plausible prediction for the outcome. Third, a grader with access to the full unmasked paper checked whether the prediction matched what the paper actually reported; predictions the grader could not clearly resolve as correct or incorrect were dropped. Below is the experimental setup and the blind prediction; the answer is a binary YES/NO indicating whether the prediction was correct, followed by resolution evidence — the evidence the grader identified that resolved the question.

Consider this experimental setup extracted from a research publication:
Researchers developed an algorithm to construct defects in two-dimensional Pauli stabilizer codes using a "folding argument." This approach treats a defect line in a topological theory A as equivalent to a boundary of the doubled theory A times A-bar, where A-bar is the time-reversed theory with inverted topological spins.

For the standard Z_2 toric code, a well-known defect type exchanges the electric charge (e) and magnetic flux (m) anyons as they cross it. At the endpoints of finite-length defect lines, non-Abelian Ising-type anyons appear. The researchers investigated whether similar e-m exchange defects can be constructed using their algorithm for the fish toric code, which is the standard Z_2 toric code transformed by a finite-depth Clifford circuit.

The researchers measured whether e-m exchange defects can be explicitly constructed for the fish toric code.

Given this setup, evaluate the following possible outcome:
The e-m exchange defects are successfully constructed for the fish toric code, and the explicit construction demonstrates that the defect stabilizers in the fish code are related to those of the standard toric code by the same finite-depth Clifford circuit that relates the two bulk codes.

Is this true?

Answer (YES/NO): NO